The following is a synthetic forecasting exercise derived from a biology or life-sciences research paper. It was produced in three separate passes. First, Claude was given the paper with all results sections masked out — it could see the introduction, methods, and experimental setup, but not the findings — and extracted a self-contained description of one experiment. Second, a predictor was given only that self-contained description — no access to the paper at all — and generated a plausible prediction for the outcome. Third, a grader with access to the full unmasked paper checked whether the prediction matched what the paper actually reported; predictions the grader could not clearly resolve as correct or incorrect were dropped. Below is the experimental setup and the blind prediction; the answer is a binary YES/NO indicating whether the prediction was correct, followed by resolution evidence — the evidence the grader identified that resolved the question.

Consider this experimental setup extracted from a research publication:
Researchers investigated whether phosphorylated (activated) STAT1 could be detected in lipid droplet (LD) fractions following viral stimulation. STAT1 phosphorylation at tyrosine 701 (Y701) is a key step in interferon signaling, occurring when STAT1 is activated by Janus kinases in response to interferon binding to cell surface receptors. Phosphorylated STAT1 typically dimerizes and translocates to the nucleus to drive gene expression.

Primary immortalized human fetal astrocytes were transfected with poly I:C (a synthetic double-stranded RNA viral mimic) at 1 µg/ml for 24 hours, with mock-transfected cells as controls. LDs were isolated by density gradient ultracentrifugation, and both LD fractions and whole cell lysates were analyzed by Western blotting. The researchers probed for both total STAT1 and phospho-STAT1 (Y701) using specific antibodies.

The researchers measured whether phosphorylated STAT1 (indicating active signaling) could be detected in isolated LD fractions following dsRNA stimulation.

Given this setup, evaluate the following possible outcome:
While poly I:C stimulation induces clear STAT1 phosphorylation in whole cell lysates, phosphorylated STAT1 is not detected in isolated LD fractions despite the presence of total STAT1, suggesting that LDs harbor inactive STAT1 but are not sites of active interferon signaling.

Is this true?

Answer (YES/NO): NO